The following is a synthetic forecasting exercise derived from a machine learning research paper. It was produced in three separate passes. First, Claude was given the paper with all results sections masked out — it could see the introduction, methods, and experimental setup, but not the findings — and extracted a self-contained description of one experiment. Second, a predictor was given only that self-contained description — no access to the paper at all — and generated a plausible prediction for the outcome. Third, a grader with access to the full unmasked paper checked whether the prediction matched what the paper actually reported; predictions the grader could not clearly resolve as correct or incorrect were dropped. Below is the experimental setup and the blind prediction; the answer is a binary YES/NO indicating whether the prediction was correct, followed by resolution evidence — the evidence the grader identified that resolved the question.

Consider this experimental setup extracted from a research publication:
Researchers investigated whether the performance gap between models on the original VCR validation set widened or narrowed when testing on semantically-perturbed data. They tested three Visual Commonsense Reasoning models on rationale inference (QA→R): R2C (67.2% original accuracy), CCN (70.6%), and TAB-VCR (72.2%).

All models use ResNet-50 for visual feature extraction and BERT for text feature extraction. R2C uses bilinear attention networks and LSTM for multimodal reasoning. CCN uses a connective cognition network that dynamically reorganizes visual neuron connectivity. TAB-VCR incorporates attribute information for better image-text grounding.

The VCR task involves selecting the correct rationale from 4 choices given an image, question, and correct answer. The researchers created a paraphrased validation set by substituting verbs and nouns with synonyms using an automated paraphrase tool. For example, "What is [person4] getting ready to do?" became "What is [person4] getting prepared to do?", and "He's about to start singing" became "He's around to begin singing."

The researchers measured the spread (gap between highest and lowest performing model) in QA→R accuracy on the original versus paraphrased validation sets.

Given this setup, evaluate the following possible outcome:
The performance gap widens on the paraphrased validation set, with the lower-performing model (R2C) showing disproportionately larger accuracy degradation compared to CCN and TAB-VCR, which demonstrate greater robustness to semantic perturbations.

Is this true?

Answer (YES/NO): NO